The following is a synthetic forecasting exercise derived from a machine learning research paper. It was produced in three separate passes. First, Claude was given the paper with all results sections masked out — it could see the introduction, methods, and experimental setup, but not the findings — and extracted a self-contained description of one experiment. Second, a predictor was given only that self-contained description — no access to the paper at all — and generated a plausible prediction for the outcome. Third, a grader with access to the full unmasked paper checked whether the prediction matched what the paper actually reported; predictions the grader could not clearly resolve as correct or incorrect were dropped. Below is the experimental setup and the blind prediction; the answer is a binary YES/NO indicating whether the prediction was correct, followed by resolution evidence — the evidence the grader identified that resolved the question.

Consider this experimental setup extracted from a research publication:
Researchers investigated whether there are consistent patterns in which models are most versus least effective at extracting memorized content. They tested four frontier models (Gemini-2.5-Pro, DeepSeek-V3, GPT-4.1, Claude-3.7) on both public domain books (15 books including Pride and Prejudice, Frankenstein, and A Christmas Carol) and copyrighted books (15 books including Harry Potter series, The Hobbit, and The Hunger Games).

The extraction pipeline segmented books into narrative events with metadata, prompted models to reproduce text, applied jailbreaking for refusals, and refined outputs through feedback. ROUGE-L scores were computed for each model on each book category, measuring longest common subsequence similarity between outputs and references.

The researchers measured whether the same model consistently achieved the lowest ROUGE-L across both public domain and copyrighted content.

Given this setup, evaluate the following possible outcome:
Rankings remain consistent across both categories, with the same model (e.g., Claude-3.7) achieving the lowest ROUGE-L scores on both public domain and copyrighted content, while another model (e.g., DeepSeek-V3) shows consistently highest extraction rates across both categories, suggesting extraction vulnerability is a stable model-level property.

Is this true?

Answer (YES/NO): NO